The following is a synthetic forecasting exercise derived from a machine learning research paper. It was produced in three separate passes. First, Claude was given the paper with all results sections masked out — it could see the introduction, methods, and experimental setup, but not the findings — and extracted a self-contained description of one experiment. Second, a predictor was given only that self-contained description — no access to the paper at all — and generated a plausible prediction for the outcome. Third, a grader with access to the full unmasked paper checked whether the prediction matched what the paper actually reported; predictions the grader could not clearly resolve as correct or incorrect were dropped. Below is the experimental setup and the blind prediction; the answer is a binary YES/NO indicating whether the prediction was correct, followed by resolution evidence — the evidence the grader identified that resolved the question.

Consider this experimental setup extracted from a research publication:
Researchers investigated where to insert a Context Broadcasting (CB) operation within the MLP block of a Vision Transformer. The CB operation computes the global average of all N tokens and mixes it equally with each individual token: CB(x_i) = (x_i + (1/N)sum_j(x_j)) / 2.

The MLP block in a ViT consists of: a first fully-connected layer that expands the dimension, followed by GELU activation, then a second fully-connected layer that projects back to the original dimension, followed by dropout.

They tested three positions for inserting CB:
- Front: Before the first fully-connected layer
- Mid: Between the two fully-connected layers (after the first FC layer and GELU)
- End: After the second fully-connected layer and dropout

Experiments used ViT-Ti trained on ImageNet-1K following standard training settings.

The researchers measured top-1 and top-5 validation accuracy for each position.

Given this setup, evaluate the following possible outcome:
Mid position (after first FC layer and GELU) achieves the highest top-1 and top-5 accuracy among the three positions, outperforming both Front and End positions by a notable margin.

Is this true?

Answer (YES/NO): NO